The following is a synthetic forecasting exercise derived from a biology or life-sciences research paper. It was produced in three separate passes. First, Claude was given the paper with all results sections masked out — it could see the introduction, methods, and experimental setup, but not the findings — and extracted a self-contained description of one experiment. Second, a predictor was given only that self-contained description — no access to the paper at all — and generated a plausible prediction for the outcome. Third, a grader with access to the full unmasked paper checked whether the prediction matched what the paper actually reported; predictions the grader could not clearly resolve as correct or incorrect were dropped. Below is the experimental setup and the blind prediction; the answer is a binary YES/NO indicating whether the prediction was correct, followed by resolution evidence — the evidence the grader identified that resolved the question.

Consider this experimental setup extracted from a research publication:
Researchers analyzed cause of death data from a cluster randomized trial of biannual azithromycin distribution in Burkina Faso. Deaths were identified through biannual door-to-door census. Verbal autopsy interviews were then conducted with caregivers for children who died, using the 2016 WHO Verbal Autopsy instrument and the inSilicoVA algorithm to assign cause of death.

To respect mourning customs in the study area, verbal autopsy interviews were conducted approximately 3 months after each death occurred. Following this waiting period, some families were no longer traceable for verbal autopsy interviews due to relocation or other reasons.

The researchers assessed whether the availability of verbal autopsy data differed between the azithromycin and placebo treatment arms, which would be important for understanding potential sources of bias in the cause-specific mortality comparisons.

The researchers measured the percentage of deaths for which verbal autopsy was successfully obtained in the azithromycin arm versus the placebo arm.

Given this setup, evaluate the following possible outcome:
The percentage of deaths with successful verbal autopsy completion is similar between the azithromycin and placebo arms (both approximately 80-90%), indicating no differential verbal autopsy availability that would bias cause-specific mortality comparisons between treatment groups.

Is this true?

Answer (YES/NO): NO